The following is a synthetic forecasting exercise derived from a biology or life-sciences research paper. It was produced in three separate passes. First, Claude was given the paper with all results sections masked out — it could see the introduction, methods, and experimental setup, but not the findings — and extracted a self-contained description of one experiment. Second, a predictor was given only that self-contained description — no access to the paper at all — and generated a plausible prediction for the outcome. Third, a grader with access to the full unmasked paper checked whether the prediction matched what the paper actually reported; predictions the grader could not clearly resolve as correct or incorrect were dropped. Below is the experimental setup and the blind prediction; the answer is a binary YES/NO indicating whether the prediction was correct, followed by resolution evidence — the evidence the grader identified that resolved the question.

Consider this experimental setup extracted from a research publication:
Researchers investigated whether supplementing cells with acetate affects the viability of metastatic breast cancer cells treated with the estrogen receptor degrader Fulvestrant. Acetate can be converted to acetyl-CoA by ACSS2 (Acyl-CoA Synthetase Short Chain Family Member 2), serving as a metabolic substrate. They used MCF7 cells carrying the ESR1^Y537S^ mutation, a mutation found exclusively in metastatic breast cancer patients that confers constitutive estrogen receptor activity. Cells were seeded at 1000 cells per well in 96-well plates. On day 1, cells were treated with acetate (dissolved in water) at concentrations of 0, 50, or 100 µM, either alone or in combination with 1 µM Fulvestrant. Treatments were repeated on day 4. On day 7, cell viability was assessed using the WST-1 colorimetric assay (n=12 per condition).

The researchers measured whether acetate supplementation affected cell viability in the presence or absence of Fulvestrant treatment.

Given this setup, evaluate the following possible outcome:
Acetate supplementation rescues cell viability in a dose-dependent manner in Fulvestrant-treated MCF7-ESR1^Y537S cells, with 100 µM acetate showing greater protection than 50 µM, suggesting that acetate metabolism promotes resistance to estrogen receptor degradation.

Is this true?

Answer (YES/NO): YES